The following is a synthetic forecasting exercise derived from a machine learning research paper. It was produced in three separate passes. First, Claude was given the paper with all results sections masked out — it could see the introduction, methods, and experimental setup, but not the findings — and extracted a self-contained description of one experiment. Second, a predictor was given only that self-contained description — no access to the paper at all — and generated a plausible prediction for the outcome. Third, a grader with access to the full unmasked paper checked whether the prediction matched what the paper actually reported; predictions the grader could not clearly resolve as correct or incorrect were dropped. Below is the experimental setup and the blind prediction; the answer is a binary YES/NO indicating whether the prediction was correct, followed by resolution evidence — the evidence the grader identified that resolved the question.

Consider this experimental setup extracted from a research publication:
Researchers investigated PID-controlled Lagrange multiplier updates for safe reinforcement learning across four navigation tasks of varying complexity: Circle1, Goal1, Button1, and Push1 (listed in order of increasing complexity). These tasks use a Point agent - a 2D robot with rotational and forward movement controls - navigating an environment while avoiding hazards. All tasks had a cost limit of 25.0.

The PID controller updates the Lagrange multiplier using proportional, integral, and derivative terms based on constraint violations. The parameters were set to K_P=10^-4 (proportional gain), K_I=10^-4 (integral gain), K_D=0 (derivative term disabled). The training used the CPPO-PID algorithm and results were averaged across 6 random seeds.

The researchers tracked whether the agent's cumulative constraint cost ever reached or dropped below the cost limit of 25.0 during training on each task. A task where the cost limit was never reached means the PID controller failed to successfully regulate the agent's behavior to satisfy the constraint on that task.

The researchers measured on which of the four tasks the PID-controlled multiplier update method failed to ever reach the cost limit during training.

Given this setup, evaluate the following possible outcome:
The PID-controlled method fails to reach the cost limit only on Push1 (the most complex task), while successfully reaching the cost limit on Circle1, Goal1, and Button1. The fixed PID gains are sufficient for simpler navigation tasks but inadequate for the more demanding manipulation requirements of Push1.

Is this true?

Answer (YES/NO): NO